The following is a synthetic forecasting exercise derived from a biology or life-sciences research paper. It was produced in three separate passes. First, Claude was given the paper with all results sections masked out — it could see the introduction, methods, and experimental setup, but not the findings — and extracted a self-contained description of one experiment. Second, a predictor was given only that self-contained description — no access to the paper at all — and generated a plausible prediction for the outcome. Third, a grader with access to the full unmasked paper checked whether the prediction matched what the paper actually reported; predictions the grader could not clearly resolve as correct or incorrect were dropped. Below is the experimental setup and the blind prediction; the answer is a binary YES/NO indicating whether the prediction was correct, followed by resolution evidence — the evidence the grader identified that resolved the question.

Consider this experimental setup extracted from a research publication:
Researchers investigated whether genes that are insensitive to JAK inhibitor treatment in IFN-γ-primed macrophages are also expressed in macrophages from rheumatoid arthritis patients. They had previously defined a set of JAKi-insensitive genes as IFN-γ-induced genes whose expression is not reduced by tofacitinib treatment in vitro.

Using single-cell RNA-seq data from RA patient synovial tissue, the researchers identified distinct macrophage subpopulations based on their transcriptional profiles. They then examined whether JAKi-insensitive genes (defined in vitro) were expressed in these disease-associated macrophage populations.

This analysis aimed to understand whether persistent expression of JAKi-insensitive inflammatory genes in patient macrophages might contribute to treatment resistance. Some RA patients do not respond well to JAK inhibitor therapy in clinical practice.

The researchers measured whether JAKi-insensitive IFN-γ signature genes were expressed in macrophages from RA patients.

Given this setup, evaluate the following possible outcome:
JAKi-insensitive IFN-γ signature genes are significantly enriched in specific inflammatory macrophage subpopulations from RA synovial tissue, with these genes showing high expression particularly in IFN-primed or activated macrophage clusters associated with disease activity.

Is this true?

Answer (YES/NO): YES